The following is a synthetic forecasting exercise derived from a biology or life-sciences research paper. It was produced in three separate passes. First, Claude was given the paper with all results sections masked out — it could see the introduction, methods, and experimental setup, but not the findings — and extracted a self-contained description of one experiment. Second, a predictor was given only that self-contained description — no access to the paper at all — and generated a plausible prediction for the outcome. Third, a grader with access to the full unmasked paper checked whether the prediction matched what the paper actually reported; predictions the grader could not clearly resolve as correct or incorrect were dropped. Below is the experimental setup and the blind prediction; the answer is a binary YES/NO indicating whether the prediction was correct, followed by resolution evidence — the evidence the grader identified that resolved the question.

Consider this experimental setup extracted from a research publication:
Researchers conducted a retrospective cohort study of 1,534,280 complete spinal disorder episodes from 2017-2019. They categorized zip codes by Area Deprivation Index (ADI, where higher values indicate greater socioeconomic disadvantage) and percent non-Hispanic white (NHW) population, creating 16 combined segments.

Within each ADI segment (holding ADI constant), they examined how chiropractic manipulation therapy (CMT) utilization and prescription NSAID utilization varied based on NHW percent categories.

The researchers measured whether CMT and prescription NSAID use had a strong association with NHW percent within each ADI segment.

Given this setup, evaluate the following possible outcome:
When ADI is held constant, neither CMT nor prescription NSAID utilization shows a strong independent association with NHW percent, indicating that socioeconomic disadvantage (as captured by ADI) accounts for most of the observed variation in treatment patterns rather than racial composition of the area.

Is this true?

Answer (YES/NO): NO